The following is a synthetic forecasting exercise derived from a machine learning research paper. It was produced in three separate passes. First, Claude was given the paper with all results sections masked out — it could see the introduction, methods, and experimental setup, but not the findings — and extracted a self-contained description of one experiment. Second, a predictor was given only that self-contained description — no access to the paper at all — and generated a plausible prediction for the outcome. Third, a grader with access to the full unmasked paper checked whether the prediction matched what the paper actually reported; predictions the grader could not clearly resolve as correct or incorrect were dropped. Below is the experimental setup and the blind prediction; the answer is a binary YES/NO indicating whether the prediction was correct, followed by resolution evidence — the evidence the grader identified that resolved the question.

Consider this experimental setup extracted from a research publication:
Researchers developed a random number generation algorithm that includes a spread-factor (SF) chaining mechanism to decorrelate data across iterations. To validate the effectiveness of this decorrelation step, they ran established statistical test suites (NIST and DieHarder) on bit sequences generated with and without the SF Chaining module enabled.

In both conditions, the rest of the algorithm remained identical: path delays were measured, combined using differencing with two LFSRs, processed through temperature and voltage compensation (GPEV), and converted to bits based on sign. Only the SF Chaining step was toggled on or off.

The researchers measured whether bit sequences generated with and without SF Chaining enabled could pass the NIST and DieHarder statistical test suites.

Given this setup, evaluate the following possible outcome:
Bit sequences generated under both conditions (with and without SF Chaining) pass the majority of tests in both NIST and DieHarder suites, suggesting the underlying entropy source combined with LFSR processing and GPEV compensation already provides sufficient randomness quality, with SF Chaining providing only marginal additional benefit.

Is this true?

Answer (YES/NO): NO